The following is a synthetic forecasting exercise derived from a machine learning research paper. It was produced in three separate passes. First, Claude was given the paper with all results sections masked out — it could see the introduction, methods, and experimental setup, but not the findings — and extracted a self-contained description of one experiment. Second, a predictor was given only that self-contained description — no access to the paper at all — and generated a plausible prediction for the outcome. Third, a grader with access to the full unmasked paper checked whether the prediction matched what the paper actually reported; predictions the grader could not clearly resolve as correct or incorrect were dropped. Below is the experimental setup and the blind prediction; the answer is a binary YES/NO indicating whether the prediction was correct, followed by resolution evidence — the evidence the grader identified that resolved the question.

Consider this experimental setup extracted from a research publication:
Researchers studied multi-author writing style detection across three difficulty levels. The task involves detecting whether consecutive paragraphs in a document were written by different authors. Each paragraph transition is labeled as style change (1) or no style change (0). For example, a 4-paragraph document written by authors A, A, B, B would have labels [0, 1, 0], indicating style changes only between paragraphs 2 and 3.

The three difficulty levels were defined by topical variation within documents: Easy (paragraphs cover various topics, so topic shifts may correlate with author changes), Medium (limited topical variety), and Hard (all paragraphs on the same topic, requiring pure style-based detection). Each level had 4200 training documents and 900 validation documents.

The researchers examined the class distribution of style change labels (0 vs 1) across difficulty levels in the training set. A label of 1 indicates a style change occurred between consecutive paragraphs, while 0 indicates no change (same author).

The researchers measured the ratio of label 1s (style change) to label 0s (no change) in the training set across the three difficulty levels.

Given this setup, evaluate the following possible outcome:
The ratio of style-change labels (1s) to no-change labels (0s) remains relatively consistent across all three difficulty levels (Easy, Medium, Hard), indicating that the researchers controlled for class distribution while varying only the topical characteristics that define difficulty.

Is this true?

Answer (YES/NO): NO